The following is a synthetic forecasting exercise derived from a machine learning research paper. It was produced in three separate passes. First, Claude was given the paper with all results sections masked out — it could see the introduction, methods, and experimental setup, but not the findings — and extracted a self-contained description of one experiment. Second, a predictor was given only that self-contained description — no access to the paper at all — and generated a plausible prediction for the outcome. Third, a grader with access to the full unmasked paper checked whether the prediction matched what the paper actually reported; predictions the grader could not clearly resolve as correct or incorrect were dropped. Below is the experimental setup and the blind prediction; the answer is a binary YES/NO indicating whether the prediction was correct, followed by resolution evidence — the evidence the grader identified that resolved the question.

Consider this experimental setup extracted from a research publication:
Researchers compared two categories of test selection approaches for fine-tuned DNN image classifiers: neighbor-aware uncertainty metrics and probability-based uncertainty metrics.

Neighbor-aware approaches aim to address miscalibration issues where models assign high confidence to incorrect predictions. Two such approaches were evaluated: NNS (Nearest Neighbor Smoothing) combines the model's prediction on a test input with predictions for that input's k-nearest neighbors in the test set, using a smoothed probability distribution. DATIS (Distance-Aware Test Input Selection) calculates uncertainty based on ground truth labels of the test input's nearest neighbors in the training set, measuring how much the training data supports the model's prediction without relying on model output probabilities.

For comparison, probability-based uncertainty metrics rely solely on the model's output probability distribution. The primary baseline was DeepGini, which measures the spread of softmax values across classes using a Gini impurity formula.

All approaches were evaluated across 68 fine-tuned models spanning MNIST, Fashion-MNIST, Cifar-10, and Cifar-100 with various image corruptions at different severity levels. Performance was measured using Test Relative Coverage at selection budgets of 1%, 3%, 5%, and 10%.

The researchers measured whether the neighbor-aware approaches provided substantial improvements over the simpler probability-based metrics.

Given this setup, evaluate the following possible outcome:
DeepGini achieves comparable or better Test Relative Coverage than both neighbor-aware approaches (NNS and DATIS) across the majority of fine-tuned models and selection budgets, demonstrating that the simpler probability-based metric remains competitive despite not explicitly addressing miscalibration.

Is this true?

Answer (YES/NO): YES